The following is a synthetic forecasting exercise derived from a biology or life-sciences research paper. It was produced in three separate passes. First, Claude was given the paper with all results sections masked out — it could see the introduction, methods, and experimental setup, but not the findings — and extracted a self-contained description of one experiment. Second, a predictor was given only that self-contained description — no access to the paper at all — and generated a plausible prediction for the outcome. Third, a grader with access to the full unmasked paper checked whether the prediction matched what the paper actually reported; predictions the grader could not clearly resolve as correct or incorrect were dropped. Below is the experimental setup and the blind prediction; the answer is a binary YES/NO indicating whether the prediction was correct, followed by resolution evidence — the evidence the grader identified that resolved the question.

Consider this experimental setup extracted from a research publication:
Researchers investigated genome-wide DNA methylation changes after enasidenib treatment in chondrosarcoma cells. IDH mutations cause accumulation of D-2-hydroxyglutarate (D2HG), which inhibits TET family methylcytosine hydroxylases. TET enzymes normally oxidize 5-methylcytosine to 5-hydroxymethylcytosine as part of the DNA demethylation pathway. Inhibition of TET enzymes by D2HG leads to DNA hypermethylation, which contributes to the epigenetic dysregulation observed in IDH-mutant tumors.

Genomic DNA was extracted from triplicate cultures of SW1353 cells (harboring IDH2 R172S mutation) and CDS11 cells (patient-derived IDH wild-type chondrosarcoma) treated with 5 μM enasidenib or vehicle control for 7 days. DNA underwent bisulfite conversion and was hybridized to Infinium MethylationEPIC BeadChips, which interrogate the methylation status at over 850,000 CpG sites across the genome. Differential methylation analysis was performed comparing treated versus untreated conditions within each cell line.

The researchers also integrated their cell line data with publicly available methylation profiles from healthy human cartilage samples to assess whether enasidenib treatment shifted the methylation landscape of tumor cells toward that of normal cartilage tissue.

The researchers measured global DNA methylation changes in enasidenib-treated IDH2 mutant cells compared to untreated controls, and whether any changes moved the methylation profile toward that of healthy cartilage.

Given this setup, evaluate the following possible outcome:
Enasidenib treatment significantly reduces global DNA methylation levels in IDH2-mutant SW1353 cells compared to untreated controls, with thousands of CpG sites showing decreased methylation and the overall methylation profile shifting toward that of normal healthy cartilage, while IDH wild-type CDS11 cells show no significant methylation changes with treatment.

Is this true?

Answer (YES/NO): NO